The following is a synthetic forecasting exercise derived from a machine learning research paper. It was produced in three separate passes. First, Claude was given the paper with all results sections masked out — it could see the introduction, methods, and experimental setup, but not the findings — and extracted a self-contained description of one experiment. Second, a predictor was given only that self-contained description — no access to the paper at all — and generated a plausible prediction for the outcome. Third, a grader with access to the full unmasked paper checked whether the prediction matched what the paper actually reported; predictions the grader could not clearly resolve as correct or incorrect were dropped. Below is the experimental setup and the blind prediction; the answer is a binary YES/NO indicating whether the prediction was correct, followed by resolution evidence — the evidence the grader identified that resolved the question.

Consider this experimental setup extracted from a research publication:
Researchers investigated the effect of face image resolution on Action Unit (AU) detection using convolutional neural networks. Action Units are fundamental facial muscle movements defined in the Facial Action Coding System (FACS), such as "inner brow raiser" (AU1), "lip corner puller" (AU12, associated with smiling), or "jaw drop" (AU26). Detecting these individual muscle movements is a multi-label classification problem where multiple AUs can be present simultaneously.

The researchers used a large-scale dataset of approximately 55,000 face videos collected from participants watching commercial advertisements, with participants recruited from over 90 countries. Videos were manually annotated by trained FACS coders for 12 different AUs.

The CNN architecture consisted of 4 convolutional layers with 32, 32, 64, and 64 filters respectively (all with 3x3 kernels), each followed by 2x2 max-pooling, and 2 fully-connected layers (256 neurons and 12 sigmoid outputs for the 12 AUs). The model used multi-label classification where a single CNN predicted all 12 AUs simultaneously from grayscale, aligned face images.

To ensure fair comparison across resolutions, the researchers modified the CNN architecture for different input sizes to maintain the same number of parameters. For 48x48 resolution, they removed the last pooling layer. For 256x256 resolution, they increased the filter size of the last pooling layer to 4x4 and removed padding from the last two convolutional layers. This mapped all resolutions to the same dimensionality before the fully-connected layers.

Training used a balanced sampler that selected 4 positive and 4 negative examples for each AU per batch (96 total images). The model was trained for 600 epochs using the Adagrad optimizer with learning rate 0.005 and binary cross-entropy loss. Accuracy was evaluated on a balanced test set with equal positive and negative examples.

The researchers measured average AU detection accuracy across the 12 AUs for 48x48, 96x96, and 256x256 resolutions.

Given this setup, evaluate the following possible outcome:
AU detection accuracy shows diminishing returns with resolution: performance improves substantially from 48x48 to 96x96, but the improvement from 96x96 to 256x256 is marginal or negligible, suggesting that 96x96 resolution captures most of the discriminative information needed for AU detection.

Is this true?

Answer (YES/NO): NO